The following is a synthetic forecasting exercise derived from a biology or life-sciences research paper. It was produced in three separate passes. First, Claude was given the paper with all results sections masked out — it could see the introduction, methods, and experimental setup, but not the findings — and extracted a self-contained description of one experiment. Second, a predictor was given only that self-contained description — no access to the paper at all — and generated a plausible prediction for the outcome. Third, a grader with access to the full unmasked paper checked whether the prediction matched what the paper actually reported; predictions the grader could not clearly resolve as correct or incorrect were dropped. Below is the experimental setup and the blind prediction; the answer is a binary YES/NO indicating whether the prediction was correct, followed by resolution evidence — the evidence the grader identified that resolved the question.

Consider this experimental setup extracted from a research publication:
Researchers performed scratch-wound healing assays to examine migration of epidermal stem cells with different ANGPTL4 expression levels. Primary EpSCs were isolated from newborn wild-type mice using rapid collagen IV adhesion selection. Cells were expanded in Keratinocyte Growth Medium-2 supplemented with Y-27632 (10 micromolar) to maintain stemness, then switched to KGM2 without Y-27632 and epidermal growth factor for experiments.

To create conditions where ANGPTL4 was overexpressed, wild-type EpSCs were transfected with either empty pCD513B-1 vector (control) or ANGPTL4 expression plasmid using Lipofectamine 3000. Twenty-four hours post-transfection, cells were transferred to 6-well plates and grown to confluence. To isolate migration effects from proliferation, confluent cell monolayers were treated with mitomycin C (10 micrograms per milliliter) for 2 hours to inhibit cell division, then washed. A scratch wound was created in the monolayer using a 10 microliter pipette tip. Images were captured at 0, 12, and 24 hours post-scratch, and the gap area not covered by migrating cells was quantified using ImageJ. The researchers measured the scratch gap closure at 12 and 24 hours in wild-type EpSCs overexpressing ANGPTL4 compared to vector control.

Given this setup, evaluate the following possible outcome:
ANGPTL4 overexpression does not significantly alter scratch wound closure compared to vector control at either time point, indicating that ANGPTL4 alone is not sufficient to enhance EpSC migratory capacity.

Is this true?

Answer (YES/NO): NO